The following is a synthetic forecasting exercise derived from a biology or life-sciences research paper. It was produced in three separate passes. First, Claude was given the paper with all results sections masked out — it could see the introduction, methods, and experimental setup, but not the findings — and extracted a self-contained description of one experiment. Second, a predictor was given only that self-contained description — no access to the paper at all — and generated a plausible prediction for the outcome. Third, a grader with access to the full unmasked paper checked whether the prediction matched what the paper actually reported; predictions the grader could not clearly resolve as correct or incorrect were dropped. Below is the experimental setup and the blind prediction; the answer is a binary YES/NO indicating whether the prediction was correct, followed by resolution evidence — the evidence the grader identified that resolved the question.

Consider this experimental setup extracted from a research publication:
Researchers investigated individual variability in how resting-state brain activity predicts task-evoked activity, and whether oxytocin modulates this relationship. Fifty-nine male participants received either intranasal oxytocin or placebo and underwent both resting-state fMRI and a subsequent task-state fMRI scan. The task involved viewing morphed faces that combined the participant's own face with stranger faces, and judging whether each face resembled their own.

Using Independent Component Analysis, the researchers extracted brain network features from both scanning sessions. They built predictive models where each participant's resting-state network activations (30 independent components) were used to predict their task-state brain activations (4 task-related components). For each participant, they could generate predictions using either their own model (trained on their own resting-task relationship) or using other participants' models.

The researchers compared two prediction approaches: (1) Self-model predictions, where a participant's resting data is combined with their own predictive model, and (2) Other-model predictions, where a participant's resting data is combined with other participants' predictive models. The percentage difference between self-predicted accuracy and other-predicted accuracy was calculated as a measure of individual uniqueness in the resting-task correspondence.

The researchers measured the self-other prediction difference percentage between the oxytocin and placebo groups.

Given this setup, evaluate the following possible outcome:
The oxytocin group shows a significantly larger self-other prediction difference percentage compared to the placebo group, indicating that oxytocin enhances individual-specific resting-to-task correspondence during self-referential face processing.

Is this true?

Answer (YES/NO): NO